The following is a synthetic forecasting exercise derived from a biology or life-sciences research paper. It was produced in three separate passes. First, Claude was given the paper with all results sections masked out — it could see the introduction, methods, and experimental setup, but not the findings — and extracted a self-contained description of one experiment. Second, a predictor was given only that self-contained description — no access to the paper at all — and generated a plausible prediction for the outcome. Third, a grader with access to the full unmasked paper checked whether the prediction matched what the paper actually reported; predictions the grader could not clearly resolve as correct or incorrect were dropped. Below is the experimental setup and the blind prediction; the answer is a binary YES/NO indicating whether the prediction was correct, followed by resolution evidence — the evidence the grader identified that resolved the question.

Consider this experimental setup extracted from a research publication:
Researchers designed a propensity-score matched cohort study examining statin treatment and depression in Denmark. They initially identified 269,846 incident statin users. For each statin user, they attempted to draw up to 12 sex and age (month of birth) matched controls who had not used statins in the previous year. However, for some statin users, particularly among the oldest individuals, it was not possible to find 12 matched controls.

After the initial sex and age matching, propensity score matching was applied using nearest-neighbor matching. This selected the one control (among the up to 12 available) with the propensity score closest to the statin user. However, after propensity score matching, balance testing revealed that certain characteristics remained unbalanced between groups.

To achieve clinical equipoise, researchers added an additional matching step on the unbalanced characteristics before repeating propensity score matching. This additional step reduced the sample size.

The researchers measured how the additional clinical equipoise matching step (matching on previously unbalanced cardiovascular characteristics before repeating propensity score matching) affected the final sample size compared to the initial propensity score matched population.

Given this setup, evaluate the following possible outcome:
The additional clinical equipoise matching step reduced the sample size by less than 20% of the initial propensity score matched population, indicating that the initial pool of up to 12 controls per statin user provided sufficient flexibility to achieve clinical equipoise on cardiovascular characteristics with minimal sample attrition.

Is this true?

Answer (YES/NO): NO